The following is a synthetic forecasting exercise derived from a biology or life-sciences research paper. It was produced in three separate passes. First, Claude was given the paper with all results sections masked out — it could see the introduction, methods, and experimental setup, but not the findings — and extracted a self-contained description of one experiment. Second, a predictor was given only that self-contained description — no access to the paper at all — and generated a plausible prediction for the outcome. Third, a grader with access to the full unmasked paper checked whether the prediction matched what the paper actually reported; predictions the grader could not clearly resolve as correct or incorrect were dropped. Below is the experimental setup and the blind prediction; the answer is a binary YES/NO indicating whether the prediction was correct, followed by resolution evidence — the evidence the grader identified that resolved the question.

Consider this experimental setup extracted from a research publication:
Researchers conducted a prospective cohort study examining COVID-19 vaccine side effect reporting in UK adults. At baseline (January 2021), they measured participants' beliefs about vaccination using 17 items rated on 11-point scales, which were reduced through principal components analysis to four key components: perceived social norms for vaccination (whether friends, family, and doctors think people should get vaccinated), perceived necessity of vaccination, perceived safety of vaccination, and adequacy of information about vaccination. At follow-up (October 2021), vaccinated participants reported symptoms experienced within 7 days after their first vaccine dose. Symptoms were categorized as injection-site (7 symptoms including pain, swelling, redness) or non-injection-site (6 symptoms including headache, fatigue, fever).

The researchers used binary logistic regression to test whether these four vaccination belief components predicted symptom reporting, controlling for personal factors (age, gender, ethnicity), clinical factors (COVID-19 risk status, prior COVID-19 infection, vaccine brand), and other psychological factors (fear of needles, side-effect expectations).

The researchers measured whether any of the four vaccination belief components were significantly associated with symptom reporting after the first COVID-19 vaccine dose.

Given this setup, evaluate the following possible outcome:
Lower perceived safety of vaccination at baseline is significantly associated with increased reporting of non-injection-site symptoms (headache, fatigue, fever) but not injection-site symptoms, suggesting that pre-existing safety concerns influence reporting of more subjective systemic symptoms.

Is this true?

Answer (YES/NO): NO